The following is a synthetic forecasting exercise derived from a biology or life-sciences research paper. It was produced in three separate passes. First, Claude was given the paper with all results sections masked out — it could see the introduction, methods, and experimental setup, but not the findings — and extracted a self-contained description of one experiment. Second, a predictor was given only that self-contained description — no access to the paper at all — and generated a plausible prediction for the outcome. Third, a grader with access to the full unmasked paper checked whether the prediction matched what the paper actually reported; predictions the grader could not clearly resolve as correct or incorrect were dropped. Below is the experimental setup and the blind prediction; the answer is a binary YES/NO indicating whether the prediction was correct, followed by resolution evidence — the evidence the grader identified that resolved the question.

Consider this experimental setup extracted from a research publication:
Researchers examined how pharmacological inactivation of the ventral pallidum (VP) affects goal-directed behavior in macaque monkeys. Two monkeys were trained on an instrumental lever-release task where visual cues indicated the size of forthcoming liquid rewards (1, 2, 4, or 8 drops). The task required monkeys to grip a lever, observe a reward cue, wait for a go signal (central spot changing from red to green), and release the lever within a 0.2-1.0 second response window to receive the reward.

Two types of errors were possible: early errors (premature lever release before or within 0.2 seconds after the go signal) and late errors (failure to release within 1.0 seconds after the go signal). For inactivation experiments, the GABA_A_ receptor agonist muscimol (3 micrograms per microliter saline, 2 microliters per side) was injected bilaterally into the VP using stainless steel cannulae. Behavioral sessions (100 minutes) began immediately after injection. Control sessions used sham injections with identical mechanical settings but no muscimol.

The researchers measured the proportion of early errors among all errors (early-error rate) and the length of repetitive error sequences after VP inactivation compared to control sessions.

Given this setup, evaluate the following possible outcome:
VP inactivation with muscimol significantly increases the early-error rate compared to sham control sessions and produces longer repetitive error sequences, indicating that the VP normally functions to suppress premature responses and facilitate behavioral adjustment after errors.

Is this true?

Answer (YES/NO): YES